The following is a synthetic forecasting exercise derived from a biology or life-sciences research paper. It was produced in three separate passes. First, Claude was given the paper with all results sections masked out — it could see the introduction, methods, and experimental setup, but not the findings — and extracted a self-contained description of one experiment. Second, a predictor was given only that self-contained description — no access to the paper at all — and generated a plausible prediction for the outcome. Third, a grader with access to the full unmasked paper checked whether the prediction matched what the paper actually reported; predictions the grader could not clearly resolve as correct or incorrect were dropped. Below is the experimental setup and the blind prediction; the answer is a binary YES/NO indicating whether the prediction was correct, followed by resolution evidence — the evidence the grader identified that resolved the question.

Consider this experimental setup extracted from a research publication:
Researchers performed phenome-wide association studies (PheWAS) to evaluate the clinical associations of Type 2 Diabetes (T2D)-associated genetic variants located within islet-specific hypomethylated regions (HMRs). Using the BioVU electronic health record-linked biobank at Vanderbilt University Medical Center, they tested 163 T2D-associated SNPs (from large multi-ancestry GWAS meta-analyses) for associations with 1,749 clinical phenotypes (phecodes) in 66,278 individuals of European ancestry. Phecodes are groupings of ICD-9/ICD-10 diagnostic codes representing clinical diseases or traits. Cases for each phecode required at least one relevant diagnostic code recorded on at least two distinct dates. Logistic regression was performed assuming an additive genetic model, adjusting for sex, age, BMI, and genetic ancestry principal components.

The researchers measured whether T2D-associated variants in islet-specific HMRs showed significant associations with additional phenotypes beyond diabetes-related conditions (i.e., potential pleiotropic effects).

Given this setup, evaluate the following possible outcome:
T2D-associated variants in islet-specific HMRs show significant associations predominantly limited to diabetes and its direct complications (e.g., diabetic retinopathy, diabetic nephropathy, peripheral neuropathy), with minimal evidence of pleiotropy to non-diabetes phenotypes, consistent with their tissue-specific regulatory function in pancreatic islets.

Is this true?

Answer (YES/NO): NO